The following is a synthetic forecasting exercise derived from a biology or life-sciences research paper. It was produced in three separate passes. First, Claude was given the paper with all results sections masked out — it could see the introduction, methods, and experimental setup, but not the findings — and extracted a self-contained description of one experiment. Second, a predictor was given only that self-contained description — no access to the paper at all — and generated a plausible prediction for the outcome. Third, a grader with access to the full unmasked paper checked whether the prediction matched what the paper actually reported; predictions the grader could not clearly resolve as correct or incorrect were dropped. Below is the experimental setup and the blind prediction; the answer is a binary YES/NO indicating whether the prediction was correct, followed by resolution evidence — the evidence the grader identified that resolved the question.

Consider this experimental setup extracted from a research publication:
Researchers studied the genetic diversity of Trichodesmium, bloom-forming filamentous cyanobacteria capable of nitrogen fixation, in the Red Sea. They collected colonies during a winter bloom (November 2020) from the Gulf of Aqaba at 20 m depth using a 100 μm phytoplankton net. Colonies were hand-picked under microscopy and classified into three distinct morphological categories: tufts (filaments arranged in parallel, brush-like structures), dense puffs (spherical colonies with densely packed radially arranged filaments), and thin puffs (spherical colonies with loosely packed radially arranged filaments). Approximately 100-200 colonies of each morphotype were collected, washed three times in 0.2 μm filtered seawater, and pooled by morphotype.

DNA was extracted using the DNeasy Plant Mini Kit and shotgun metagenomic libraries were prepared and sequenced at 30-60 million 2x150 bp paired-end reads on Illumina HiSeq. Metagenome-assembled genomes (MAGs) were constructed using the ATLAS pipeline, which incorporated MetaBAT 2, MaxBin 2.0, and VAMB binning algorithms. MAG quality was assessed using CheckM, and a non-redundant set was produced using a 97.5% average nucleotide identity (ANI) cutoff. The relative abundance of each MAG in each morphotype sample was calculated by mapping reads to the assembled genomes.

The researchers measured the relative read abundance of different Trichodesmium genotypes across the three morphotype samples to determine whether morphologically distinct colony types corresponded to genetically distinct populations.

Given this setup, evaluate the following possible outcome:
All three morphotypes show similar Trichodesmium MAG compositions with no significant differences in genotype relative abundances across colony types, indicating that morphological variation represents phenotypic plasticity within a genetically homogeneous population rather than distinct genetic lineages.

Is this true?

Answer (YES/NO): NO